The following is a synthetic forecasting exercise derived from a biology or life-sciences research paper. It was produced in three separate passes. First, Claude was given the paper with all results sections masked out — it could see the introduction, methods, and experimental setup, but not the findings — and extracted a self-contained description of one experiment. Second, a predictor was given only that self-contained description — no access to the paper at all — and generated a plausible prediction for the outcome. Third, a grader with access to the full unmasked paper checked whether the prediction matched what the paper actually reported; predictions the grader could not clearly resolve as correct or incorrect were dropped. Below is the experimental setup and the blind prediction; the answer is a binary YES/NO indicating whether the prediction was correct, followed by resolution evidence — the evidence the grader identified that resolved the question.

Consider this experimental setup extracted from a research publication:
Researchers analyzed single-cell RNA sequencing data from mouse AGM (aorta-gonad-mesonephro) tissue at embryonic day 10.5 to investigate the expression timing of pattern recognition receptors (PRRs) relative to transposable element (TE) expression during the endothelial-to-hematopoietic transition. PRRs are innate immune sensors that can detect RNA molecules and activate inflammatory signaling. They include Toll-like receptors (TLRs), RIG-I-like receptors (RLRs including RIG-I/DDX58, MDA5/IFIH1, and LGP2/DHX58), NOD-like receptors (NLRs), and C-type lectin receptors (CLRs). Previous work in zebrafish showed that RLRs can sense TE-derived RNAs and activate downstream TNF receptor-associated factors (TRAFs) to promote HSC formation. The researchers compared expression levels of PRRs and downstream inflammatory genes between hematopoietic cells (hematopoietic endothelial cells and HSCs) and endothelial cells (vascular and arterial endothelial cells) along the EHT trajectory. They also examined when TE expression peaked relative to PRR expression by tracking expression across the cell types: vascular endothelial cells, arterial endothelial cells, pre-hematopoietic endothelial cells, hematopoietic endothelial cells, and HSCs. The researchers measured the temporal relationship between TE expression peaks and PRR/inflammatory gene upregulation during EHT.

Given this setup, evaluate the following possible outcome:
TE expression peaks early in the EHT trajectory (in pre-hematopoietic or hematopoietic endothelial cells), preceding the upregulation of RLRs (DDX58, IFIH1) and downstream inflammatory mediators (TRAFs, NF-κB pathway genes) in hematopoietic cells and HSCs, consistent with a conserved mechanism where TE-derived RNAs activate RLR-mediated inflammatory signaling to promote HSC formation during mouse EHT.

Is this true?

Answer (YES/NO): YES